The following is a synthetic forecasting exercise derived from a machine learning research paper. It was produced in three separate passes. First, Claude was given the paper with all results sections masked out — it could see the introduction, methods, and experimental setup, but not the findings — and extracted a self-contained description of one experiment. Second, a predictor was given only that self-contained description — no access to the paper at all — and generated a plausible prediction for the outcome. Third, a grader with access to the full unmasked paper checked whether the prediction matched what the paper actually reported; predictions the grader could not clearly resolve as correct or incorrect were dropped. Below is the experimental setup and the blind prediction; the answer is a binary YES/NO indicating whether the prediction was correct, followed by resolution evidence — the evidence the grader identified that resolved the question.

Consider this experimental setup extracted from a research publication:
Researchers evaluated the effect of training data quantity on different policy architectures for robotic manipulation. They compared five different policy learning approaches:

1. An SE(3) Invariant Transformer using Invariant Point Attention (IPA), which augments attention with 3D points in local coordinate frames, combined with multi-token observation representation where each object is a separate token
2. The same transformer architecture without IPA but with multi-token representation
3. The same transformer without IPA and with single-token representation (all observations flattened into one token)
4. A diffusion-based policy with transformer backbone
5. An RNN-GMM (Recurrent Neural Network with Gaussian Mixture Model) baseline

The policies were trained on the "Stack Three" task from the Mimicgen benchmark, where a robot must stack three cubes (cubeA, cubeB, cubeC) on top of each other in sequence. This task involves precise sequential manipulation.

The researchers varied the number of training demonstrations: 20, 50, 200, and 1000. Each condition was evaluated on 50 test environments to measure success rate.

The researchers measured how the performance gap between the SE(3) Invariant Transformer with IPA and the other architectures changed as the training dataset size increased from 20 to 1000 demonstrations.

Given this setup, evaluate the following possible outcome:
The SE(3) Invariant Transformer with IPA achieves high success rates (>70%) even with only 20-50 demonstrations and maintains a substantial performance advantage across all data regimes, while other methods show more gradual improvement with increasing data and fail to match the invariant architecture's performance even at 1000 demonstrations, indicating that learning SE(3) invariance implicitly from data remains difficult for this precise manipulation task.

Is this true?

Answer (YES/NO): NO